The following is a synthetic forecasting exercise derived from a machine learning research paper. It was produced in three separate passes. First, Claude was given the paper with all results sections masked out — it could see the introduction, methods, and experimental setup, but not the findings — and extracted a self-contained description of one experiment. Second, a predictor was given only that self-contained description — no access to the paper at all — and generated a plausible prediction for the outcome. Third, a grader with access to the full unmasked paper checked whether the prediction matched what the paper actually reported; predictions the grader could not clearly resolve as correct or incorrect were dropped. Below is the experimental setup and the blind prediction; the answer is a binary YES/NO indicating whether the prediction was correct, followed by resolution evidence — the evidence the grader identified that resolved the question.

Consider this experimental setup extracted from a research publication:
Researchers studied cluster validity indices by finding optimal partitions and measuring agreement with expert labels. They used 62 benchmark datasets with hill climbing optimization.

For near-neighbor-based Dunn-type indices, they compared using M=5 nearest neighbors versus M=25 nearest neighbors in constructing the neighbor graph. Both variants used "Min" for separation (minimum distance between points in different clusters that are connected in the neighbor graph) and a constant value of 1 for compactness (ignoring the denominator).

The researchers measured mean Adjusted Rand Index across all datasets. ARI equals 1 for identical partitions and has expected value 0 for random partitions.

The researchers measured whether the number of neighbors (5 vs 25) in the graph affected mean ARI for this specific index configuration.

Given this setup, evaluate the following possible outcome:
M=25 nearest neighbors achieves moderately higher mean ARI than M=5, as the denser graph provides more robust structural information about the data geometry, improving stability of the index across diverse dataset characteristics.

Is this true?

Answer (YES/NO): YES